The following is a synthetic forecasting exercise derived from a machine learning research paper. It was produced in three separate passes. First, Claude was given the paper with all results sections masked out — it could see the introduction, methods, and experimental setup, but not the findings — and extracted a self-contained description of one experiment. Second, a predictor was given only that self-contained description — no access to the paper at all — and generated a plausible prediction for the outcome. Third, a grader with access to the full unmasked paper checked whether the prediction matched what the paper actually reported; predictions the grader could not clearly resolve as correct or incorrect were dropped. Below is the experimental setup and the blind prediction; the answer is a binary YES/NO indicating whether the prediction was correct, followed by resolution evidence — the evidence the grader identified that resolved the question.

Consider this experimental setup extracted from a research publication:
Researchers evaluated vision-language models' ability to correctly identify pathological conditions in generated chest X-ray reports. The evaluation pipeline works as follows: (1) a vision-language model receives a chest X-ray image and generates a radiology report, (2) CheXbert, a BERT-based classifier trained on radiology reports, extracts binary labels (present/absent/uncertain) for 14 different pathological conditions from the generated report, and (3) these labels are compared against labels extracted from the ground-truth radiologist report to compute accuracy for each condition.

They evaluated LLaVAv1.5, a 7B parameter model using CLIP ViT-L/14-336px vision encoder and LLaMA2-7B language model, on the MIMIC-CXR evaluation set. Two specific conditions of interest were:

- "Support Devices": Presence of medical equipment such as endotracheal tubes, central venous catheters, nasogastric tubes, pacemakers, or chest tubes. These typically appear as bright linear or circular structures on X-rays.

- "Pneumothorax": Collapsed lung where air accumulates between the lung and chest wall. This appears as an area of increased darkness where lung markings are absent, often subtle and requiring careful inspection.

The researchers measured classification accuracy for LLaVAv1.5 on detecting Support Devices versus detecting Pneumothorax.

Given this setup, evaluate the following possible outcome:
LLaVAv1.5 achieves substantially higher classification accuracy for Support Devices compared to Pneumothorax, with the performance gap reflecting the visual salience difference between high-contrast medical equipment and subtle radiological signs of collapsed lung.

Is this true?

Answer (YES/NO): NO